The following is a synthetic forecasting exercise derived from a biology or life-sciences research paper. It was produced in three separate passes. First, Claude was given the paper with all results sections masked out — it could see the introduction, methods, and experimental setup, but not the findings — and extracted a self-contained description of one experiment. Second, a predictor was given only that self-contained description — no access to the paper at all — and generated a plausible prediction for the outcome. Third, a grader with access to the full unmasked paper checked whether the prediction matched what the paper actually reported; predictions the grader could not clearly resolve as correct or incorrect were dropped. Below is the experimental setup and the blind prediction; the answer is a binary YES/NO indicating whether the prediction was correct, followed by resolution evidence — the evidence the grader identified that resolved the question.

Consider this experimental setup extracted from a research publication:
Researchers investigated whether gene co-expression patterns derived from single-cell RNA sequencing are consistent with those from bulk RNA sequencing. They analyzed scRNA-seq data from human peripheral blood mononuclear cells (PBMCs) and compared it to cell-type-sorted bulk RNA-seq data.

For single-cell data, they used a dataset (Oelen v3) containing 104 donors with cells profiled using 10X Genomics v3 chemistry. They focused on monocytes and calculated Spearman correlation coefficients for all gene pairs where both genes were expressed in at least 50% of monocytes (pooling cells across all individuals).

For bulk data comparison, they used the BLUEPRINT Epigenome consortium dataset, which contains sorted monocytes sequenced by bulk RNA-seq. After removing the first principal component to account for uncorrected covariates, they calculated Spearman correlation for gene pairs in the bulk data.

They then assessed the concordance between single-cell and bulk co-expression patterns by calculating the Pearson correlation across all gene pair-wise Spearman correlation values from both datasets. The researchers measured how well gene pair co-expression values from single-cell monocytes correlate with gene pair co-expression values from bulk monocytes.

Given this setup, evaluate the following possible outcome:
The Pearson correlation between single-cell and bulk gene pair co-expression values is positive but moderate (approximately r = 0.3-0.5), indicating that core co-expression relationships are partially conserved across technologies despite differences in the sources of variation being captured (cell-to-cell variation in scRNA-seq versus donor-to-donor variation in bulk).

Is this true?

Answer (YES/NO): YES